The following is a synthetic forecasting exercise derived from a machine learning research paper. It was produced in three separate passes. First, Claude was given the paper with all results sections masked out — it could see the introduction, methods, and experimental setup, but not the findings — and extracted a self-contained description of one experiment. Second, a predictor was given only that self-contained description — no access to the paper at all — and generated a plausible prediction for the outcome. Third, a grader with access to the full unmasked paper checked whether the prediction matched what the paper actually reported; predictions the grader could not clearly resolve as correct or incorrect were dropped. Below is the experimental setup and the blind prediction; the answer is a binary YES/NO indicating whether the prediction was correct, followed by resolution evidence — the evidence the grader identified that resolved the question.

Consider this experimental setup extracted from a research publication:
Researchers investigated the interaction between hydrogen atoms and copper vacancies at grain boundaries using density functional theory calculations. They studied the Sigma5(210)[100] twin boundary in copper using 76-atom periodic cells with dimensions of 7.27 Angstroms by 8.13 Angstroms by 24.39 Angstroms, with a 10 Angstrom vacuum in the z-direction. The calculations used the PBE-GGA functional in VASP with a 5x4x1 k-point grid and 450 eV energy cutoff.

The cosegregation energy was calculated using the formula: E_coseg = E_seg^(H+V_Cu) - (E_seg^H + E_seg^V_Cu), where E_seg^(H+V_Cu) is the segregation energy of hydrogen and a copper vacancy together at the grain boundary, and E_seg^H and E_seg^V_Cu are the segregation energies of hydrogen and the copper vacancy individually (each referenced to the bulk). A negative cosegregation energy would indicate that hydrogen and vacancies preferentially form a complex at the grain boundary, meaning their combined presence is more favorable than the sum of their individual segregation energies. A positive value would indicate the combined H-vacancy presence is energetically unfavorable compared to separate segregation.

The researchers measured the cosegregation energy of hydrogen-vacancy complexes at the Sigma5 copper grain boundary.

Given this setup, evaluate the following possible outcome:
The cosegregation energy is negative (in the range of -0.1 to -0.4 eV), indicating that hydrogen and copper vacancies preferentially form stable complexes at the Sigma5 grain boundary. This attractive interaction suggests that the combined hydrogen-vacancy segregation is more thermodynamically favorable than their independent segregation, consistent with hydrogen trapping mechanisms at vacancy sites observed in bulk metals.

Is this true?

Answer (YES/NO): NO